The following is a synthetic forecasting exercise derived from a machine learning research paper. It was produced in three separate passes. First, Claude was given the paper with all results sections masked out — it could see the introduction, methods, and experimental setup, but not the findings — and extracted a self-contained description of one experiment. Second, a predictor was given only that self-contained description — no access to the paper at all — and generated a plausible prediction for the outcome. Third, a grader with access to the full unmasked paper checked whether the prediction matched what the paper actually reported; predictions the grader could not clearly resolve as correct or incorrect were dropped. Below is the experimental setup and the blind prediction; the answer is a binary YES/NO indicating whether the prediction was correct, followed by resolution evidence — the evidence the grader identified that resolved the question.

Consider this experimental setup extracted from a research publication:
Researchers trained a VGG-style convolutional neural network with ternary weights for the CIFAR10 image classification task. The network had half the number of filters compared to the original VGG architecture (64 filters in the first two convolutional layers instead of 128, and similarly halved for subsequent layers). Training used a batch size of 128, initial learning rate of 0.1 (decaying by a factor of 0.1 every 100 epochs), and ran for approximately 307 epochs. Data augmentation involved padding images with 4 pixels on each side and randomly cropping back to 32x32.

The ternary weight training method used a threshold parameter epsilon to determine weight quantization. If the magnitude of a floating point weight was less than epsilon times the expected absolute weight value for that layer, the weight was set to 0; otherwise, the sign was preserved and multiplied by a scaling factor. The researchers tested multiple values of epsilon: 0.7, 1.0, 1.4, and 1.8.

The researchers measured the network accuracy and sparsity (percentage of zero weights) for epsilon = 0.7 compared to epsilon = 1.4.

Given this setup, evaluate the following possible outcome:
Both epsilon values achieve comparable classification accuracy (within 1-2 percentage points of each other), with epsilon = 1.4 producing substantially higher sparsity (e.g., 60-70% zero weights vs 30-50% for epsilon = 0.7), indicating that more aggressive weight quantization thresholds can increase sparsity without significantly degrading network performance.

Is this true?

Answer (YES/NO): NO